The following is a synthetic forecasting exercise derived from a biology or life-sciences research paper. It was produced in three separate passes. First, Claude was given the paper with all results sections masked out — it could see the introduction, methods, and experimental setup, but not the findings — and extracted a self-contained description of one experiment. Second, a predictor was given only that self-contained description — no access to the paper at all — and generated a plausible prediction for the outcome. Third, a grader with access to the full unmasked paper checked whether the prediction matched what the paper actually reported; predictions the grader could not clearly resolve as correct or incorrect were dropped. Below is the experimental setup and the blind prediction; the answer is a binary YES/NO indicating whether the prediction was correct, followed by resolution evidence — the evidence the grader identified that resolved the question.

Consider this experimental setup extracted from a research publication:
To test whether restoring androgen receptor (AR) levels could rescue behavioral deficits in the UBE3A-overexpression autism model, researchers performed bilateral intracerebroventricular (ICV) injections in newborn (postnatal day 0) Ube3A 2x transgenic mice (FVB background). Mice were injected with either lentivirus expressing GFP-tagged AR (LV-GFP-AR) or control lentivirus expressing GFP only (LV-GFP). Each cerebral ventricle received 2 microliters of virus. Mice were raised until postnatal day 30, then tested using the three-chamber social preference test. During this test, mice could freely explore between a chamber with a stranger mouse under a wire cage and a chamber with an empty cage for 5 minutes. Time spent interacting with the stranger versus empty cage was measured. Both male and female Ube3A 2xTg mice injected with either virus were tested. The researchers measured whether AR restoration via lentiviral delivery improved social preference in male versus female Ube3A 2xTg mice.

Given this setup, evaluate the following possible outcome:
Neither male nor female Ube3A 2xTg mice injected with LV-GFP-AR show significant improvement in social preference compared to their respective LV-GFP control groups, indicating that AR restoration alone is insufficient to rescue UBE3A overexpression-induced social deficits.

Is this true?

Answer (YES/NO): NO